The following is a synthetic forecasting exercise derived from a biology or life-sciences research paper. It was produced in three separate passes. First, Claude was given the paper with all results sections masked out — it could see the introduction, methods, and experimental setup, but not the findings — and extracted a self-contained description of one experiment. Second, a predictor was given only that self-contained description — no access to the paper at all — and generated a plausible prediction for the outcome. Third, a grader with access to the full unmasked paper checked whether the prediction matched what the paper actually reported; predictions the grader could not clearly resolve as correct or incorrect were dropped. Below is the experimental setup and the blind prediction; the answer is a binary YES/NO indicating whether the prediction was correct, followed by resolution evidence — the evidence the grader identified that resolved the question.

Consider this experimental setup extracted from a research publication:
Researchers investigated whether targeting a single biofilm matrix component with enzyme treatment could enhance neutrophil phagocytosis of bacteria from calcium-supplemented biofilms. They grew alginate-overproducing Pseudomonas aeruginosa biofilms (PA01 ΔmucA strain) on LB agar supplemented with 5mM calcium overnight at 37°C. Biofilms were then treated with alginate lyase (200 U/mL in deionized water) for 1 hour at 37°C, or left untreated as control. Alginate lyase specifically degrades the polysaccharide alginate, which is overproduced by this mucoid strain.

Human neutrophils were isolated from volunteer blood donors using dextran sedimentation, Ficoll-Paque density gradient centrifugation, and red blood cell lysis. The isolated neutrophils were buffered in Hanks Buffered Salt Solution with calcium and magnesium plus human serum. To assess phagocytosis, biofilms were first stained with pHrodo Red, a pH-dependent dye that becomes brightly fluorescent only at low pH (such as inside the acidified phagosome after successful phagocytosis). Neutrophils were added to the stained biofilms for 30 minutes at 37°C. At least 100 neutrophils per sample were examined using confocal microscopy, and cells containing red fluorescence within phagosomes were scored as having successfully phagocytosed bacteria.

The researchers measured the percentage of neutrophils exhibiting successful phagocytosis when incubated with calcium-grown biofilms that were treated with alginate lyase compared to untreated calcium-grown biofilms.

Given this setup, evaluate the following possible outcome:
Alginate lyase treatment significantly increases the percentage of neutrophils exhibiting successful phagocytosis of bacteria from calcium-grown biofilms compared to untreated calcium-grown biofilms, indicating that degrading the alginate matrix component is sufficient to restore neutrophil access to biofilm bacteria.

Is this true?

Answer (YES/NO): NO